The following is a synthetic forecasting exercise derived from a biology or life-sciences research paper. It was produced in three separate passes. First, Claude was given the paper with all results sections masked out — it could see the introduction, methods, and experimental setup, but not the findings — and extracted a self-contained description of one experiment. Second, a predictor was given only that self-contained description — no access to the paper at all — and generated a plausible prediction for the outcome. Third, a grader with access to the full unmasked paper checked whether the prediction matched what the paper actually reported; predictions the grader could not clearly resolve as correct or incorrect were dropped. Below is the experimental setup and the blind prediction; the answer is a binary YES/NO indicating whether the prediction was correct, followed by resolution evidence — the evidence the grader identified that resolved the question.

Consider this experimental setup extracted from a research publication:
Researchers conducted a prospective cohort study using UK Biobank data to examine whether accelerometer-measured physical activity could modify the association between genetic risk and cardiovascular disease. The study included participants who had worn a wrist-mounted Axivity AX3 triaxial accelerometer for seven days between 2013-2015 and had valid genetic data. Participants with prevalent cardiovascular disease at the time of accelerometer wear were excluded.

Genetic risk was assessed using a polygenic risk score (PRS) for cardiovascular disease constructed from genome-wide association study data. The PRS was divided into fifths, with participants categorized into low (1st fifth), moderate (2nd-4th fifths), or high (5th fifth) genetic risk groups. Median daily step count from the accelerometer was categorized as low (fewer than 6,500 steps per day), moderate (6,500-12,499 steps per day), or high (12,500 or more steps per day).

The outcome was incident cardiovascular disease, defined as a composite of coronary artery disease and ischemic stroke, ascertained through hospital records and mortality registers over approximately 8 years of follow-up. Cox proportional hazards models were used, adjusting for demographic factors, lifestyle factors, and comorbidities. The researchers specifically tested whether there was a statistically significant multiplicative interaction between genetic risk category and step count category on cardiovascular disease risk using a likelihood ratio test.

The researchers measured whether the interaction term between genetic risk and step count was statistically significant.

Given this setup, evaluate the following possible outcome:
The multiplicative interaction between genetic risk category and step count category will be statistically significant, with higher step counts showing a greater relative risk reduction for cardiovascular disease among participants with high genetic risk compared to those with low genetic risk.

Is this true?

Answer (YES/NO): NO